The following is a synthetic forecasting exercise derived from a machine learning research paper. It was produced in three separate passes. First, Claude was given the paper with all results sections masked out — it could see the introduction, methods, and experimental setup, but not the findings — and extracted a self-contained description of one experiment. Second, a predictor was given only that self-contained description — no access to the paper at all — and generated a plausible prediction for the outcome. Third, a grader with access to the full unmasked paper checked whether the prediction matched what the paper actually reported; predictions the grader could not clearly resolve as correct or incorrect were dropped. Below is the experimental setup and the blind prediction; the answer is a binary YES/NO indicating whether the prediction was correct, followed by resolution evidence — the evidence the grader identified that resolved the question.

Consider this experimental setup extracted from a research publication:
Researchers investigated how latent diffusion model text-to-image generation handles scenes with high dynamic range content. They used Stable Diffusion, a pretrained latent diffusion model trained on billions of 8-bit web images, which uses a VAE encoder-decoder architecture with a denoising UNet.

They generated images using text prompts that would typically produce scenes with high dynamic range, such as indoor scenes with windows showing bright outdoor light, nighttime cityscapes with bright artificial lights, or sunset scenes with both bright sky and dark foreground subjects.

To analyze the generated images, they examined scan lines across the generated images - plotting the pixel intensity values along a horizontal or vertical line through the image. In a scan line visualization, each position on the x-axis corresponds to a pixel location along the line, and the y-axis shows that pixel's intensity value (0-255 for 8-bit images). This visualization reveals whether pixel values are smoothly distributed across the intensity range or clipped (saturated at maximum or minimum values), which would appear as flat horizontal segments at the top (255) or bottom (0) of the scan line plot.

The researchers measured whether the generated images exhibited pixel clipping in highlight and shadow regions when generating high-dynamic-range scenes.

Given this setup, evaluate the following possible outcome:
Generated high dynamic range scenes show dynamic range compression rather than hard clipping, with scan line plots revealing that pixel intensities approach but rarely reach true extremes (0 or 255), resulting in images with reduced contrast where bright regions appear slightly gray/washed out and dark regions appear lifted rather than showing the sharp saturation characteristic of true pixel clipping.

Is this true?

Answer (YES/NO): NO